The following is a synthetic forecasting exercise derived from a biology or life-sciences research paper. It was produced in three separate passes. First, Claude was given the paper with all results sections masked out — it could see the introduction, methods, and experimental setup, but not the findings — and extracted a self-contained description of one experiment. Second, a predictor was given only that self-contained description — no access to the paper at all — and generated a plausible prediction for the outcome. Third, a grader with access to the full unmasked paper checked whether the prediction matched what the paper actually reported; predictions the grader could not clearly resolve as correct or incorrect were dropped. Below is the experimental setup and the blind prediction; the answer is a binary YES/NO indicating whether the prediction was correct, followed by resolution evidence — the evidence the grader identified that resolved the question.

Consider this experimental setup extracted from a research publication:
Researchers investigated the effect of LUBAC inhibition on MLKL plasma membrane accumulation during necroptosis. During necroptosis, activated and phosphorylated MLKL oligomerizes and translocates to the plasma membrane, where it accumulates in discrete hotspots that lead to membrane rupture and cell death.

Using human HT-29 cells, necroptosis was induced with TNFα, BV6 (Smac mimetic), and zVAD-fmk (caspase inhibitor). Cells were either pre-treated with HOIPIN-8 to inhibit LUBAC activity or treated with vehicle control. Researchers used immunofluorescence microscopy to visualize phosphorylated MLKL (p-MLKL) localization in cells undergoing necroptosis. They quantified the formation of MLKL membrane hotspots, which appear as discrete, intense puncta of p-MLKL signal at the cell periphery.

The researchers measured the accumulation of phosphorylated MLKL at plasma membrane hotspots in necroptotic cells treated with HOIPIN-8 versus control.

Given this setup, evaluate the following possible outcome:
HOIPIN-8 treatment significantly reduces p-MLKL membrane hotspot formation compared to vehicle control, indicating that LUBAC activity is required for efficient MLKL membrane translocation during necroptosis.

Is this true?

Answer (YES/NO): YES